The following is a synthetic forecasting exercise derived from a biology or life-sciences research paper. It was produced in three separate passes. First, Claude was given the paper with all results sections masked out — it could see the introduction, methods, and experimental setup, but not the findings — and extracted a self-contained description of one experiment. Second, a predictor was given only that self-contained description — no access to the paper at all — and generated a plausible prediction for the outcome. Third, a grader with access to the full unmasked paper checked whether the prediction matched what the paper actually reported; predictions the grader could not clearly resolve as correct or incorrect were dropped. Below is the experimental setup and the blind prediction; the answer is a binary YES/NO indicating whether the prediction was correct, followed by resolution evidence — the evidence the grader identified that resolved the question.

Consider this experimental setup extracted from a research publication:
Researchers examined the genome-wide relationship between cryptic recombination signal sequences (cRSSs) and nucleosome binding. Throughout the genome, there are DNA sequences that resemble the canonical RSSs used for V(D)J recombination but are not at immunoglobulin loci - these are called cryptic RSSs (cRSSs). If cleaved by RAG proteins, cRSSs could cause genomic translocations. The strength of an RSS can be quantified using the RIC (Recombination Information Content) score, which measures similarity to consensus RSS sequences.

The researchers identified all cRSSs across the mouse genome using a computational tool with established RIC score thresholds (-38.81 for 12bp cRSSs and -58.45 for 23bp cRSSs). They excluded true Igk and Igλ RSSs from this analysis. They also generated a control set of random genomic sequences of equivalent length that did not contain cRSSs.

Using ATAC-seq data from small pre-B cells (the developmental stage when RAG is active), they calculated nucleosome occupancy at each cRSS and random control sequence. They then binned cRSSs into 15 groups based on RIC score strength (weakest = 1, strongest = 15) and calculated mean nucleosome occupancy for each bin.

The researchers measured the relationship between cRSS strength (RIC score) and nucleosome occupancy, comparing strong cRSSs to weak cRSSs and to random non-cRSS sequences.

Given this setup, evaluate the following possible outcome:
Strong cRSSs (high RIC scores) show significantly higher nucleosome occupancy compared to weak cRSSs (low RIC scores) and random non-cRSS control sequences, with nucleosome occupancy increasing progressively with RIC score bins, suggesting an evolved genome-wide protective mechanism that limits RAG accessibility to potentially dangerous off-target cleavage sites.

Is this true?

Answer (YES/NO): YES